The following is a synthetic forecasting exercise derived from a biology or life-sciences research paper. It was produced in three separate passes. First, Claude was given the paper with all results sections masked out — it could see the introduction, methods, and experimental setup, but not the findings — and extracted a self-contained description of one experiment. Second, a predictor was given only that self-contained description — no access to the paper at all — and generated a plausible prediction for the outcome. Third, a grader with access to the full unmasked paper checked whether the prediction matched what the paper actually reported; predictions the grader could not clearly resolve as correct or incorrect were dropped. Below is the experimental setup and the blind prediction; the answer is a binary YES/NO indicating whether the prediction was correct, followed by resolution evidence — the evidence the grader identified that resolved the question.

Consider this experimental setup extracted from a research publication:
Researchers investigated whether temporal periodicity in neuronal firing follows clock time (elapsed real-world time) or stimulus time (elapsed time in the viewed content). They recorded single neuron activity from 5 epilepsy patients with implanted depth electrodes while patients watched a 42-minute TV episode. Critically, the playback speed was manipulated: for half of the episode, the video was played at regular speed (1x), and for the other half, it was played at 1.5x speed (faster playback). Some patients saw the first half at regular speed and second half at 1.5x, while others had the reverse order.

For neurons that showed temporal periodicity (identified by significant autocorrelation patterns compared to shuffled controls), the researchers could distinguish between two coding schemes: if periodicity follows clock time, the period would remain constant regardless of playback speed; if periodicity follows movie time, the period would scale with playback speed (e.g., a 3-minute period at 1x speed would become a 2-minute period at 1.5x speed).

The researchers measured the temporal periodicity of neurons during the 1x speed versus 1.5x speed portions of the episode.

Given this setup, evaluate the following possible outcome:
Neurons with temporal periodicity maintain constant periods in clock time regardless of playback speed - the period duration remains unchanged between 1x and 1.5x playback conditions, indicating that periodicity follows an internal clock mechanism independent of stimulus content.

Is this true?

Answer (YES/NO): NO